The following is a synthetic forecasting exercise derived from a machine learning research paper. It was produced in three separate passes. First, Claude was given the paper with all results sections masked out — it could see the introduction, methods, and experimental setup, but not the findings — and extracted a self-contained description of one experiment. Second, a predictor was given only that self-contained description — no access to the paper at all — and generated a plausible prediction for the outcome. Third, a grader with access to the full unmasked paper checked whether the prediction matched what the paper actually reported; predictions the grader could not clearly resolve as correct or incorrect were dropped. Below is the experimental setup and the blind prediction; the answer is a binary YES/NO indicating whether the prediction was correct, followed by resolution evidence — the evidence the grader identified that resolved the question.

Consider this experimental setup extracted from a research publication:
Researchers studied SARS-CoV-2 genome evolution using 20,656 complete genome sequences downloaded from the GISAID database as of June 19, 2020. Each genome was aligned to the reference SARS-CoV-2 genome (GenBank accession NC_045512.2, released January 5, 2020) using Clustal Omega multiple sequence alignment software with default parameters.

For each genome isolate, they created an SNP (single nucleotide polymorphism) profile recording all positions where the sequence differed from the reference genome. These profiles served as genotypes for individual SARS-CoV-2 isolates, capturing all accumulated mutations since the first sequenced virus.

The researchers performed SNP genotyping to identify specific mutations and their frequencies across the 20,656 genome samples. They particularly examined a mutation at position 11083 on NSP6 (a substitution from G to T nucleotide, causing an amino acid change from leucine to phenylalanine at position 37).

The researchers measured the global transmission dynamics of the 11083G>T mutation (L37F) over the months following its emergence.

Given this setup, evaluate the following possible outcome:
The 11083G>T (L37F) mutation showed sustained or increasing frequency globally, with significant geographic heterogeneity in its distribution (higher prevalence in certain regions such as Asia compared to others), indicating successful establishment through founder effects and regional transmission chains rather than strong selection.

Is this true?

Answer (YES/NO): NO